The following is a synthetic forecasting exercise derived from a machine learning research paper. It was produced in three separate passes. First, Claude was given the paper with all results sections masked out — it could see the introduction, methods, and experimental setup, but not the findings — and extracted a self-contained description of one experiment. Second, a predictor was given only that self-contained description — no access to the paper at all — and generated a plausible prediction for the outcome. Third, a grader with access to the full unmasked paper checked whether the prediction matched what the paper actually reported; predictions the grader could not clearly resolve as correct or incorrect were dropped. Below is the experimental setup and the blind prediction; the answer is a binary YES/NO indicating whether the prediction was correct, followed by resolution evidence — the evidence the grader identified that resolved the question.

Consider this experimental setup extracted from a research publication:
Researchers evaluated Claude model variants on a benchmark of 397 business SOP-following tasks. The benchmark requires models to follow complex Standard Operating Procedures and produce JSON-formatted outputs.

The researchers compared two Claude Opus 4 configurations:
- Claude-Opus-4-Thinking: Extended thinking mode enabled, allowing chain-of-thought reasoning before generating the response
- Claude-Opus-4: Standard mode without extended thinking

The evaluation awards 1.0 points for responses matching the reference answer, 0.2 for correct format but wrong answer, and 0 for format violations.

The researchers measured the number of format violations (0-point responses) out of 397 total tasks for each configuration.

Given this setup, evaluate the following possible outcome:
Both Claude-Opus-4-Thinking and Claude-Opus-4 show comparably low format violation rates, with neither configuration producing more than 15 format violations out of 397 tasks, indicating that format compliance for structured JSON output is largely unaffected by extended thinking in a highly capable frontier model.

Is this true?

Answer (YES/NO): NO